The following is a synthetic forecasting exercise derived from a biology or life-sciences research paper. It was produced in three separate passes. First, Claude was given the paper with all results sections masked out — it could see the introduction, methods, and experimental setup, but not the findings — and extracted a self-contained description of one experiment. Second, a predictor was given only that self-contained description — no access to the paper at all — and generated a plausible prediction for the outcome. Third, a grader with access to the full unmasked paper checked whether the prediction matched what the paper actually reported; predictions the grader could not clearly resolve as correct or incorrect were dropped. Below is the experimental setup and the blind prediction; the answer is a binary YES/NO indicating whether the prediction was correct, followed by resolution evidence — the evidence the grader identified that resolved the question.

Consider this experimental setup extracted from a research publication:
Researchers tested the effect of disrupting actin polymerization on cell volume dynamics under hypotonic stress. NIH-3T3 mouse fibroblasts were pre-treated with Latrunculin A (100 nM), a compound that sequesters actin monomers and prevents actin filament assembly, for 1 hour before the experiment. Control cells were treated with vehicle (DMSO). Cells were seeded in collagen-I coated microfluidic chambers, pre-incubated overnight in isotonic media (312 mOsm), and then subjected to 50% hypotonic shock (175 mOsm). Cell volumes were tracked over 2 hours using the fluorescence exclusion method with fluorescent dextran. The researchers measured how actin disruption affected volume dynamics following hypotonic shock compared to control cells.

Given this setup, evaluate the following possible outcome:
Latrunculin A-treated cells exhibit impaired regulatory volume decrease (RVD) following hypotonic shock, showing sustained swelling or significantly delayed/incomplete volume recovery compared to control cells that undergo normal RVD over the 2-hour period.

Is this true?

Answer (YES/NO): NO